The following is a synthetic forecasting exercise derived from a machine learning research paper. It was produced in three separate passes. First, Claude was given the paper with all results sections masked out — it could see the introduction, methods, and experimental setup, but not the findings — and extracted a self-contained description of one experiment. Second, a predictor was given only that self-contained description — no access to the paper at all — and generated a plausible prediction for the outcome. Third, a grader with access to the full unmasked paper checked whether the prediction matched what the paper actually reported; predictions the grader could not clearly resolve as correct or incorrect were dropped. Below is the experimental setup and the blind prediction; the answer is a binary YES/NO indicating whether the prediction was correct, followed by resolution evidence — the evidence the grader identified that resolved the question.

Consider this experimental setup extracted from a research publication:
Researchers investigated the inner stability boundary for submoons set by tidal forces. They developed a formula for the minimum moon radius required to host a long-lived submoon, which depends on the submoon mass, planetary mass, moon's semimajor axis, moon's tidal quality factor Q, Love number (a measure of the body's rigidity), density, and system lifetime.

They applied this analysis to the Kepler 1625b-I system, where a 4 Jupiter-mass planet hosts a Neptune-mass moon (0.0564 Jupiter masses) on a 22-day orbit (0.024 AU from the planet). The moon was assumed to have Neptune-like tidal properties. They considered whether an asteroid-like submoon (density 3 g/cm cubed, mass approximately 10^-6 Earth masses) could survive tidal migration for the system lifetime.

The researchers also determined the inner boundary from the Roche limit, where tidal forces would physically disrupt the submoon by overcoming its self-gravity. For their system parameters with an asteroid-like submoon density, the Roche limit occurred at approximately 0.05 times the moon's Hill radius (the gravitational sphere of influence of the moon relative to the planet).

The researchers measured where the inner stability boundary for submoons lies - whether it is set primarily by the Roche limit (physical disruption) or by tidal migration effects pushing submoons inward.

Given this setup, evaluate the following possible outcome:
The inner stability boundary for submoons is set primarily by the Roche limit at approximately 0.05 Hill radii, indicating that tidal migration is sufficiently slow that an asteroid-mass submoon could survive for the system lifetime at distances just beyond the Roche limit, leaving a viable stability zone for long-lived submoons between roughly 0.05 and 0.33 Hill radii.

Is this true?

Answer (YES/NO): NO